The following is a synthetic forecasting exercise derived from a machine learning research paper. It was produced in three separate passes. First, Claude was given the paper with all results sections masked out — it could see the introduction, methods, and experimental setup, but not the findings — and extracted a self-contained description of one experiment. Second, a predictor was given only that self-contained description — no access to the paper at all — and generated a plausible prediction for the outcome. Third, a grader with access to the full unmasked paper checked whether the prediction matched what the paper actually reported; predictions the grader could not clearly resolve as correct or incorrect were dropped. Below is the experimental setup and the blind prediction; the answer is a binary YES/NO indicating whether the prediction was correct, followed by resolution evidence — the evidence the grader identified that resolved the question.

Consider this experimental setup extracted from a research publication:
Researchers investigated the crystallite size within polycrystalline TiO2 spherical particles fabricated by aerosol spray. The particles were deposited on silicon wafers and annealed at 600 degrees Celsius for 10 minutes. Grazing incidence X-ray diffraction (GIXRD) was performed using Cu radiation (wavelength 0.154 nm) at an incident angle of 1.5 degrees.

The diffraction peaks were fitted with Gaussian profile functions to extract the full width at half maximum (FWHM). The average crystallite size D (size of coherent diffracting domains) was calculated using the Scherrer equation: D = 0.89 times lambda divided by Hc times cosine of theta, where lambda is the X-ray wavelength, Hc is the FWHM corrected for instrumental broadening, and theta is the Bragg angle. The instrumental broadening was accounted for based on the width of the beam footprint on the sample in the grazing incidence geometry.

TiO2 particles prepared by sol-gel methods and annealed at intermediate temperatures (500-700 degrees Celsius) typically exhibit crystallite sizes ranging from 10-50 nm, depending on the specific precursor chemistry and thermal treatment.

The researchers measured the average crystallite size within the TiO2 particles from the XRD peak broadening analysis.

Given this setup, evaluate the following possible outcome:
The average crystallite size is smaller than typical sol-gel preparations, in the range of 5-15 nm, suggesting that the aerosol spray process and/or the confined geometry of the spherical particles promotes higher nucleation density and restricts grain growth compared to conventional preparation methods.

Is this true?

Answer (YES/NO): NO